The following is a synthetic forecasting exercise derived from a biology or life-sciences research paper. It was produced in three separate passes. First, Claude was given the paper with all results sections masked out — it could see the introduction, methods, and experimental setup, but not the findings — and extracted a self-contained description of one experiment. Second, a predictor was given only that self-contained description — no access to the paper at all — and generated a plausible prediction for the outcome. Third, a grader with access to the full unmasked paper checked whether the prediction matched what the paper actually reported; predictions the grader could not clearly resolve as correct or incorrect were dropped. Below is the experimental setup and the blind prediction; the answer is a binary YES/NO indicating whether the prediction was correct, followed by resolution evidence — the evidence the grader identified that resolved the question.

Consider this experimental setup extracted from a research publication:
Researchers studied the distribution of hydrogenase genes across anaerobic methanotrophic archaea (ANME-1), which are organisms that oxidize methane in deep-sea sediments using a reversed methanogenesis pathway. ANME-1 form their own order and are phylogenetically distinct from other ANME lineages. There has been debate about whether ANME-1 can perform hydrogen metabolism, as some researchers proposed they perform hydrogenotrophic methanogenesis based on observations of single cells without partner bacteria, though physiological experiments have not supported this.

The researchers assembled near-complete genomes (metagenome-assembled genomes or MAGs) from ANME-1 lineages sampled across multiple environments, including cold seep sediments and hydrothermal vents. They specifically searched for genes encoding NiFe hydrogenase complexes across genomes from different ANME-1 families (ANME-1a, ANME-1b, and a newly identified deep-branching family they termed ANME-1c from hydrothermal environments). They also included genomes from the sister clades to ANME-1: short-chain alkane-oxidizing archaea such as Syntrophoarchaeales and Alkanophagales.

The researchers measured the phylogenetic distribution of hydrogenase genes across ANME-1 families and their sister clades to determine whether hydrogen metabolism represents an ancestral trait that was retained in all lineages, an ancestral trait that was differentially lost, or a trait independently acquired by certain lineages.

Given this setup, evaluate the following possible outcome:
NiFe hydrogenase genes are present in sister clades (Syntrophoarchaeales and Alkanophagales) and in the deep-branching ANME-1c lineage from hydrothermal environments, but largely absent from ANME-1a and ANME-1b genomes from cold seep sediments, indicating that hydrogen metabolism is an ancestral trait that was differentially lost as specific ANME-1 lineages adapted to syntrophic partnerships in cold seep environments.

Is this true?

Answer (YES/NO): NO